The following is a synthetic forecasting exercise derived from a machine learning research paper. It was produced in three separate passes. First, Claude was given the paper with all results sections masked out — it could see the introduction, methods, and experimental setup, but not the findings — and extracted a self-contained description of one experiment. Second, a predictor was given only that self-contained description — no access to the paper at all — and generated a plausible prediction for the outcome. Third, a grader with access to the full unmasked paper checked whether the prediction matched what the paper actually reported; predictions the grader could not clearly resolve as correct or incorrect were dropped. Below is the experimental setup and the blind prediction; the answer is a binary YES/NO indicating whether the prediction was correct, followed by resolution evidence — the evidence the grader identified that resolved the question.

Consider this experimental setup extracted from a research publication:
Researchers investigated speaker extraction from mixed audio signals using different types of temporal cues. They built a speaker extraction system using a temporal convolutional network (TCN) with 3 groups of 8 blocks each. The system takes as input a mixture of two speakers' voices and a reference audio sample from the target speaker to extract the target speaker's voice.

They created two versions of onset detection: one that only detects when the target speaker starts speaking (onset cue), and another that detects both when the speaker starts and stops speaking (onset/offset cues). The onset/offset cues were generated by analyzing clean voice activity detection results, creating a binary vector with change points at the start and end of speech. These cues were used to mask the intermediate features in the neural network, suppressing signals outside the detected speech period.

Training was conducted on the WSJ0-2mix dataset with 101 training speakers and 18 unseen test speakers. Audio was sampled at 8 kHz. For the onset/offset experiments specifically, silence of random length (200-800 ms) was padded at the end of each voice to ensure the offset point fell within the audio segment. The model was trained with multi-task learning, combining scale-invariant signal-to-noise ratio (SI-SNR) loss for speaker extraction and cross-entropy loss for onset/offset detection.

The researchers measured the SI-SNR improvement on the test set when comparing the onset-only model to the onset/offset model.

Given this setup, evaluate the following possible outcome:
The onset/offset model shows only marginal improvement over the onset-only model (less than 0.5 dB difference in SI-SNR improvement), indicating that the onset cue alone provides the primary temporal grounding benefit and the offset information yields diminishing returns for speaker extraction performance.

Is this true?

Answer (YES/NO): YES